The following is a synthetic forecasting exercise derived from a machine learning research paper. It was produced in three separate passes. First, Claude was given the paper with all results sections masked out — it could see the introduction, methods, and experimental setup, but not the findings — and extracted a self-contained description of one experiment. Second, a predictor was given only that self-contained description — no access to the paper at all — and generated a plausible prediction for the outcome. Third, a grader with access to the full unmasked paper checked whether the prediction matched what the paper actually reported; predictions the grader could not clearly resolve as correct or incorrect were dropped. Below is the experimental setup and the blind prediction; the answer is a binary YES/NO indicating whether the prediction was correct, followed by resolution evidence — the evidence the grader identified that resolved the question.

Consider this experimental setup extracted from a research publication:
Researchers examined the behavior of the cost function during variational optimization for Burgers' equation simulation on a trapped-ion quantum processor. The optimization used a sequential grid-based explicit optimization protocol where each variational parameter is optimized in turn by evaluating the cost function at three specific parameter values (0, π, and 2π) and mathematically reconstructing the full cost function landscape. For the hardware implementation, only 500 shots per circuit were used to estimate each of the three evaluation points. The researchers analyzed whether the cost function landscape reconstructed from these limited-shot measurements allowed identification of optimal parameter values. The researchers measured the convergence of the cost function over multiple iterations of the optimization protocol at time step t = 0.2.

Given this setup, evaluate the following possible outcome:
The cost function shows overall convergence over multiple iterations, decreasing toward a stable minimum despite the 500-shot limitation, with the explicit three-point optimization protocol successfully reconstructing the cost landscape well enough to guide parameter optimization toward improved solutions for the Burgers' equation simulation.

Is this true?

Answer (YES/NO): YES